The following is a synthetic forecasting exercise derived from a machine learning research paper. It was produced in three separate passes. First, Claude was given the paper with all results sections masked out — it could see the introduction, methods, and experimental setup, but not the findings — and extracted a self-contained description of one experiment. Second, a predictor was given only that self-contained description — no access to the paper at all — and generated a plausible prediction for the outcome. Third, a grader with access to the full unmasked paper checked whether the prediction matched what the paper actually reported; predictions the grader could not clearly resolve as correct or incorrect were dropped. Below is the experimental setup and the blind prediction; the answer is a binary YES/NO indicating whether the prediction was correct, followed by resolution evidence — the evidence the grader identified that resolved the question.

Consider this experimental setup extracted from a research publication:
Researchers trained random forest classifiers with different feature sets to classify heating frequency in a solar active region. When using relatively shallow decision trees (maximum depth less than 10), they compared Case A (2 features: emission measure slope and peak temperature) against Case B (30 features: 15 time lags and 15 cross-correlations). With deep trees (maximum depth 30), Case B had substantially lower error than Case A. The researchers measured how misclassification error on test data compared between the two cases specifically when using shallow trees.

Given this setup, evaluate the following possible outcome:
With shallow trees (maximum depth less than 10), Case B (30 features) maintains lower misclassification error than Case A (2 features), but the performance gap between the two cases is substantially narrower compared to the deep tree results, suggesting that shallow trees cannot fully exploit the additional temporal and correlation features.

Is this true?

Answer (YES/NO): NO